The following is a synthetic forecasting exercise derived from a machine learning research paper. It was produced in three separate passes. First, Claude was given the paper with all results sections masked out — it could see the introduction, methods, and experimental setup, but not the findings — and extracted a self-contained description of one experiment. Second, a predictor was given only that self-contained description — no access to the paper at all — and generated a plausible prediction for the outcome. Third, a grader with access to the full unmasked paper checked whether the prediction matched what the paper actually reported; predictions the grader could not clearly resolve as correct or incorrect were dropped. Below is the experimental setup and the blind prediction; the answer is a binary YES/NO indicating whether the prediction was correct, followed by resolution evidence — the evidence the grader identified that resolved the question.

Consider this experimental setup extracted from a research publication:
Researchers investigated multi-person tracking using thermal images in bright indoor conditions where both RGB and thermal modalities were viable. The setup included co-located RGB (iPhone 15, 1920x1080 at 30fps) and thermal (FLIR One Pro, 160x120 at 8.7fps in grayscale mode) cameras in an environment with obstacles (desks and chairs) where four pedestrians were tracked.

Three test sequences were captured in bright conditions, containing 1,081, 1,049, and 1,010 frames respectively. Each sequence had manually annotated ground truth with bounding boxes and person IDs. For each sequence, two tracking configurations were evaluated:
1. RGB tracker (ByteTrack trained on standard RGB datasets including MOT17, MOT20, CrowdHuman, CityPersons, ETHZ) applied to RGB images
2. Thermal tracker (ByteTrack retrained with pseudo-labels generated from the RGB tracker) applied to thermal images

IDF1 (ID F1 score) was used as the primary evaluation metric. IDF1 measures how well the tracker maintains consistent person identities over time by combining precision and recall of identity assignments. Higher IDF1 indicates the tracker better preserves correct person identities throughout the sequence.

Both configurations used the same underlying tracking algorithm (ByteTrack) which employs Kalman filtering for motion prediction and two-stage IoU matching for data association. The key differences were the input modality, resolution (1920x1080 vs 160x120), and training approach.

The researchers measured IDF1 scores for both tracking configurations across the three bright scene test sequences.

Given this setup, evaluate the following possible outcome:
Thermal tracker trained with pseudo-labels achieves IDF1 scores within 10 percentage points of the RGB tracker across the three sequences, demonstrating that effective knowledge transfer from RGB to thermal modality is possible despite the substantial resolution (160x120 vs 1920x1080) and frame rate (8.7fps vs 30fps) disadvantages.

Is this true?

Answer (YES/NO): YES